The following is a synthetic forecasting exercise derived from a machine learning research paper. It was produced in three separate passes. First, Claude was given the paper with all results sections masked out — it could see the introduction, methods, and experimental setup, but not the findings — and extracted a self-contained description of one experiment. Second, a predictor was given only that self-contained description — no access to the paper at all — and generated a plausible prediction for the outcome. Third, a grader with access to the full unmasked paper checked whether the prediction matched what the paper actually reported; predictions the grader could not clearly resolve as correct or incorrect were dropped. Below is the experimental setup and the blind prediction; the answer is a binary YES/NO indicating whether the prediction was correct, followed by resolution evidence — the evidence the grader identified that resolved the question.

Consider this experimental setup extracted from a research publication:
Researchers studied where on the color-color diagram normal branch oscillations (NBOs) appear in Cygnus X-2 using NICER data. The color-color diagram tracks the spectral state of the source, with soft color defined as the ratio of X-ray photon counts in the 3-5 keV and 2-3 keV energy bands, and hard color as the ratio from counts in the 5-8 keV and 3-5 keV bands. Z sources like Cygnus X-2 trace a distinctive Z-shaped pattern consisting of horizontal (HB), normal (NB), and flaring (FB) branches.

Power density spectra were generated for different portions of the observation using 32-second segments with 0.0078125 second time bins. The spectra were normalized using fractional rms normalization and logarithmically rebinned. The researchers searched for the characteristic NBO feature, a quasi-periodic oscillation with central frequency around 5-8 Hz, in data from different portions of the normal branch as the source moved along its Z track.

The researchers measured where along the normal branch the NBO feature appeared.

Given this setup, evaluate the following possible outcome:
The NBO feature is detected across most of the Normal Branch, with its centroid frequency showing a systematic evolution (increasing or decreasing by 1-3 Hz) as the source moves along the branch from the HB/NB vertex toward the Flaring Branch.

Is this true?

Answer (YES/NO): NO